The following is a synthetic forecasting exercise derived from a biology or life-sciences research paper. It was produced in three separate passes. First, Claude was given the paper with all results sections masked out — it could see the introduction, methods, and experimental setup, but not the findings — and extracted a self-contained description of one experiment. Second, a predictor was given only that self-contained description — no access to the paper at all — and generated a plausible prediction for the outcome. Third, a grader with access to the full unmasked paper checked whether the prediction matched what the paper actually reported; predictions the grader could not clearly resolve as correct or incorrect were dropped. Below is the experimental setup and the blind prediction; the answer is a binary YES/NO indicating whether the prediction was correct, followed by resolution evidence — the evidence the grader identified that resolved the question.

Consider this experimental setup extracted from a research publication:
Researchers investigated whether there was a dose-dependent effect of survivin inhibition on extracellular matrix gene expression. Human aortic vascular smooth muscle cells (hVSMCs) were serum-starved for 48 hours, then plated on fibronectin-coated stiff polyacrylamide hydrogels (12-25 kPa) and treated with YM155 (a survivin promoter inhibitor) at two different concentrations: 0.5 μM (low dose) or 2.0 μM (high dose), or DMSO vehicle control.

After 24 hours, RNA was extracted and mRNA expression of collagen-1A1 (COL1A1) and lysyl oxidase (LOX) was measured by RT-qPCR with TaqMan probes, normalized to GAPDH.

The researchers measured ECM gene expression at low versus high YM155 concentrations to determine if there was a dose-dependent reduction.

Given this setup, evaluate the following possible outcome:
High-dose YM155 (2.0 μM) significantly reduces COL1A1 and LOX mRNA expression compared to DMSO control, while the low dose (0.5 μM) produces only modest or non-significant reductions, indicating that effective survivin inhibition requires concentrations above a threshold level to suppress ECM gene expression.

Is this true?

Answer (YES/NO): NO